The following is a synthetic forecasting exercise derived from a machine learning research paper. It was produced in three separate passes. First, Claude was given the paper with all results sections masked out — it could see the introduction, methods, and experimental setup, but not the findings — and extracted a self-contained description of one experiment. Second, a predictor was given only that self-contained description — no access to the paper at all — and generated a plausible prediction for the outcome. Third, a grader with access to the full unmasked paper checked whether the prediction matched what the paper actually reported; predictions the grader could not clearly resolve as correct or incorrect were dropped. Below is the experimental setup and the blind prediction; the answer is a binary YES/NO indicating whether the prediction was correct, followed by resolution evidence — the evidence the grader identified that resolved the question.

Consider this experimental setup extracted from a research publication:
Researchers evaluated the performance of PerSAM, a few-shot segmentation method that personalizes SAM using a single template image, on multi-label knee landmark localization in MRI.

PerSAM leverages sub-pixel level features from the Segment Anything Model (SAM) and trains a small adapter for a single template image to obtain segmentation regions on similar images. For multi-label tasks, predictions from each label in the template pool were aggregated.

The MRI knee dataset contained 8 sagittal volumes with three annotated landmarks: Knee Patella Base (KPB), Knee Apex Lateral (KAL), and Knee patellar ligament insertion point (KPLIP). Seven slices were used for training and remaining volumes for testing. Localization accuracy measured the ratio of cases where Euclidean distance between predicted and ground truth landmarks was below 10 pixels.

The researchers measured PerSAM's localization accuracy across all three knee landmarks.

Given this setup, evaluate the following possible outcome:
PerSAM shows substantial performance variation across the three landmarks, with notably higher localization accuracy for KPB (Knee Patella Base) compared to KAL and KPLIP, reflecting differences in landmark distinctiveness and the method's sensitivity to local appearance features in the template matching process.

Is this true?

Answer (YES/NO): NO